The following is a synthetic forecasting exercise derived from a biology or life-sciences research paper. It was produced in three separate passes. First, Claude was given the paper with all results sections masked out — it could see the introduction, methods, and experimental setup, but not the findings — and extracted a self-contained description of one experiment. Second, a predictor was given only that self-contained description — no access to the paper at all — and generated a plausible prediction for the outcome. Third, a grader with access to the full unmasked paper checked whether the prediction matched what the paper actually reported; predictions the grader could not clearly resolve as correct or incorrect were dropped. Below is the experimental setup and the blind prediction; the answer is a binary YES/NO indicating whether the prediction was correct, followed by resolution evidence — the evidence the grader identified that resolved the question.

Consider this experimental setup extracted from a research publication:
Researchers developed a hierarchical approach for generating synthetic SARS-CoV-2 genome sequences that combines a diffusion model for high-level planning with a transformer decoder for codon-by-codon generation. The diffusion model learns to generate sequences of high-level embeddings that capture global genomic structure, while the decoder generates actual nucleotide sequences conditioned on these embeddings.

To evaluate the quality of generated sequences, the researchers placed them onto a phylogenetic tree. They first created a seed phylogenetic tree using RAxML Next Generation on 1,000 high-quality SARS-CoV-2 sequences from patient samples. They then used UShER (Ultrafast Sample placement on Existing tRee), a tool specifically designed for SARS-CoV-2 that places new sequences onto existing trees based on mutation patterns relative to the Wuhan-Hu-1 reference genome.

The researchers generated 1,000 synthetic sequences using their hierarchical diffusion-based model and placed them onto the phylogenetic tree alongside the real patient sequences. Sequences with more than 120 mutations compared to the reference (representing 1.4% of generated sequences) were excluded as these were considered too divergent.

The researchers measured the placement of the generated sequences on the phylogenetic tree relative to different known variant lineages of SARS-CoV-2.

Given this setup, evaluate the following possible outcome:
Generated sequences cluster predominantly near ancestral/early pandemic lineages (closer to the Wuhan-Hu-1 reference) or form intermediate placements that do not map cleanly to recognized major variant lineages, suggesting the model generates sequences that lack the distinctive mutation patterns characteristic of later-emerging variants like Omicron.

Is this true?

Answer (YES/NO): NO